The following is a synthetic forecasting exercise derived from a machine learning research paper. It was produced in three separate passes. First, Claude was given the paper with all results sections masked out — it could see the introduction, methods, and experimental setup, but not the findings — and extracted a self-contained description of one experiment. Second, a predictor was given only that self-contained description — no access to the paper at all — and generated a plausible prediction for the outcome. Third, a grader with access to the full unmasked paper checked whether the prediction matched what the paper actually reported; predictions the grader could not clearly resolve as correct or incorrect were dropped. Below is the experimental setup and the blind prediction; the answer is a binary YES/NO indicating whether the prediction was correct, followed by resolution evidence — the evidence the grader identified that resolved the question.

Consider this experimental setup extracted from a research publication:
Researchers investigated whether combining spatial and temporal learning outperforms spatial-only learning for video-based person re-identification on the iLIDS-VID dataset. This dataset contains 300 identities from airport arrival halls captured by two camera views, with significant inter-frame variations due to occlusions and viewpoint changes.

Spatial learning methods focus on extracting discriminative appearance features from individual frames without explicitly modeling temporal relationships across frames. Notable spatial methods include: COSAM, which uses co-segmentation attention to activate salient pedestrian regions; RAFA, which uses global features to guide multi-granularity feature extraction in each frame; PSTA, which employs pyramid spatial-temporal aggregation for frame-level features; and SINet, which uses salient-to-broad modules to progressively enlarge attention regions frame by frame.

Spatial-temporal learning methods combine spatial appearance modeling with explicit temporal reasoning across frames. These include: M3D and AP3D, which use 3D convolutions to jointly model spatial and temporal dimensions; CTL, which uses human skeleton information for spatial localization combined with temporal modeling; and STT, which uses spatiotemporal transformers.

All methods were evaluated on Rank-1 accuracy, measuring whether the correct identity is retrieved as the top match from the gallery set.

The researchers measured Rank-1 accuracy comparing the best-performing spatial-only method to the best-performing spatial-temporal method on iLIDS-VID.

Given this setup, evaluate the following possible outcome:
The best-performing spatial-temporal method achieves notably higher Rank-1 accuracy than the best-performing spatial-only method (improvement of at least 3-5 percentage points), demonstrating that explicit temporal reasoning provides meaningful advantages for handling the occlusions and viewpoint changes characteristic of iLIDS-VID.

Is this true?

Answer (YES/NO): NO